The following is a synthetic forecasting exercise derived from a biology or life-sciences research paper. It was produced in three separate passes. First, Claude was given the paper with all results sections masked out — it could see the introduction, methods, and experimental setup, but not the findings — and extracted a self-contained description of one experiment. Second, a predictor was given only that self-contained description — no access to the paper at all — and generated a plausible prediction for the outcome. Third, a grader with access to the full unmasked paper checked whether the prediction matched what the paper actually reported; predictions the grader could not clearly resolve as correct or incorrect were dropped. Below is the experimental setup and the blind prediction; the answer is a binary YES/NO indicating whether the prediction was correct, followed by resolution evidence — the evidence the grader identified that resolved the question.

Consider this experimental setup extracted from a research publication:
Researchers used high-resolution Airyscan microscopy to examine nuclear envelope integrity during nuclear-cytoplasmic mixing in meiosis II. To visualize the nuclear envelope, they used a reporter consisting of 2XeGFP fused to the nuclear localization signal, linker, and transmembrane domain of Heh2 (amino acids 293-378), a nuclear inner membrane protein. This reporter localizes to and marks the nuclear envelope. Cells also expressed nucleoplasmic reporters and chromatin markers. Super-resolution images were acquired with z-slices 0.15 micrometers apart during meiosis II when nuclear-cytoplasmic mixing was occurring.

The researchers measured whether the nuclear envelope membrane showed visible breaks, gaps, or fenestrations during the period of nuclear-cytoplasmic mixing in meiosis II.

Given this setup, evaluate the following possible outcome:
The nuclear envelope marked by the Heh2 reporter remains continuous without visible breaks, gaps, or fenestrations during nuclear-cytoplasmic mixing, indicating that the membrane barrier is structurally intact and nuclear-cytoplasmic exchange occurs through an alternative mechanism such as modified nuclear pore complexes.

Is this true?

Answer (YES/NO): YES